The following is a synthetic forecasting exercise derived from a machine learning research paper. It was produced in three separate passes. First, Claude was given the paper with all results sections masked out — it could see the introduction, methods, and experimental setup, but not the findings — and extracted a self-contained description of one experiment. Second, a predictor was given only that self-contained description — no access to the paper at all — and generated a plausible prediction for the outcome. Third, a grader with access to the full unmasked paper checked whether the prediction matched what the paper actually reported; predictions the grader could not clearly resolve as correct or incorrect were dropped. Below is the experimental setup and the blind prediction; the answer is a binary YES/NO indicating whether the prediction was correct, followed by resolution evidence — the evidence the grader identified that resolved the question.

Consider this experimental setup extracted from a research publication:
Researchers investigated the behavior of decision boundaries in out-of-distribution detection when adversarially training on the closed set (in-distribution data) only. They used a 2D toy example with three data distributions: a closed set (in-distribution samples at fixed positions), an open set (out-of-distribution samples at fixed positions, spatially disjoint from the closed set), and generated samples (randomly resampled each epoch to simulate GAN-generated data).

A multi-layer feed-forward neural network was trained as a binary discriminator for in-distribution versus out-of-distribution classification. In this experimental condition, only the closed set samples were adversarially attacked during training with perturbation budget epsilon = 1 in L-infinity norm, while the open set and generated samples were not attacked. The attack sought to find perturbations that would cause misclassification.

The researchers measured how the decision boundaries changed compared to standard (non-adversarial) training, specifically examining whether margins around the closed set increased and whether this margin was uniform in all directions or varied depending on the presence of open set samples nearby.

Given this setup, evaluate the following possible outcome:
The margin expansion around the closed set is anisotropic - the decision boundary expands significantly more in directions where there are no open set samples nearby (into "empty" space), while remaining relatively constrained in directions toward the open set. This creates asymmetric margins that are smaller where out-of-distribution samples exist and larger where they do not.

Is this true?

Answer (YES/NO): YES